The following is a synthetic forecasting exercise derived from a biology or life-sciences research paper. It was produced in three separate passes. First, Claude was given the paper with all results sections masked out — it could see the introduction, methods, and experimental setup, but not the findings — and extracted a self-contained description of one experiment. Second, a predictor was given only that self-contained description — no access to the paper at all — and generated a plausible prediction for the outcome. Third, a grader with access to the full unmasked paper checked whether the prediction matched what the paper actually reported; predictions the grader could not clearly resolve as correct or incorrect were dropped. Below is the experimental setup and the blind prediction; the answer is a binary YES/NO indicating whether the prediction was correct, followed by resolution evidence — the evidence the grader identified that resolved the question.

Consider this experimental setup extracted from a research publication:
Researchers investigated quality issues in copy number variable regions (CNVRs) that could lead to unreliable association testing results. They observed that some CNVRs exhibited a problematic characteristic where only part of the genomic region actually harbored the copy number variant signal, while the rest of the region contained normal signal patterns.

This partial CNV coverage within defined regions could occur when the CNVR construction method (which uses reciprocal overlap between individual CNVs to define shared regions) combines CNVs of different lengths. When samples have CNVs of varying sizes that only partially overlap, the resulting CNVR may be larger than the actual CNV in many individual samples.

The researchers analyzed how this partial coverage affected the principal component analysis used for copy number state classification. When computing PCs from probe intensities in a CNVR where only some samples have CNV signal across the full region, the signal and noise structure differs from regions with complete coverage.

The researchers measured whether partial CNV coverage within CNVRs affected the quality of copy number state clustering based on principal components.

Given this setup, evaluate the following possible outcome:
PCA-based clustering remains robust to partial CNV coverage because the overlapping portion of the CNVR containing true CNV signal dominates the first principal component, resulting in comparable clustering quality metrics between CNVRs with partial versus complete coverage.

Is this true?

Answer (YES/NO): NO